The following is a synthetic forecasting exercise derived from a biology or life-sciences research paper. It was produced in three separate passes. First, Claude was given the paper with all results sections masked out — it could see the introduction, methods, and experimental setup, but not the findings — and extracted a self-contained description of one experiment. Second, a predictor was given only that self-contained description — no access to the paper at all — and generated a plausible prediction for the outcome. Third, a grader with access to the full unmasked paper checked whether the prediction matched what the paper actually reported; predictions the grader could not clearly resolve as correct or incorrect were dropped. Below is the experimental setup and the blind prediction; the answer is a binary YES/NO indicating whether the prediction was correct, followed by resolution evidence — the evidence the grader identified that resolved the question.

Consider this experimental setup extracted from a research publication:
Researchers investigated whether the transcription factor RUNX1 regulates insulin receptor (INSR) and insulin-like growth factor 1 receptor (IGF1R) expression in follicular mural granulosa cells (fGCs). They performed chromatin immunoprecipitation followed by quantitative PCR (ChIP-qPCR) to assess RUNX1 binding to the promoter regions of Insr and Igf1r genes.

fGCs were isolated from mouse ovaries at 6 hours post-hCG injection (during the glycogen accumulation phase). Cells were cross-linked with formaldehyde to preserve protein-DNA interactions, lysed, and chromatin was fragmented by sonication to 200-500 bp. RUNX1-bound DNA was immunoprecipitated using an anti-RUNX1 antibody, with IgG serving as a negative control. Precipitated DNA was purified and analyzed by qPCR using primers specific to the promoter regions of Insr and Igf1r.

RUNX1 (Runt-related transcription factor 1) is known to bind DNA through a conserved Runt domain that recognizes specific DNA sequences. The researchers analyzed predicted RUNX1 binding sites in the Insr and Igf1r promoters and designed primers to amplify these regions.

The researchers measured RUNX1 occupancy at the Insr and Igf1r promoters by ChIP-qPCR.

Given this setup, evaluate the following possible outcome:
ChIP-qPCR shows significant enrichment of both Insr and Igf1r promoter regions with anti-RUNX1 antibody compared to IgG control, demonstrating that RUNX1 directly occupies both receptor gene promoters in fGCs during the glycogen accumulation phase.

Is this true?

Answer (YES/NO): YES